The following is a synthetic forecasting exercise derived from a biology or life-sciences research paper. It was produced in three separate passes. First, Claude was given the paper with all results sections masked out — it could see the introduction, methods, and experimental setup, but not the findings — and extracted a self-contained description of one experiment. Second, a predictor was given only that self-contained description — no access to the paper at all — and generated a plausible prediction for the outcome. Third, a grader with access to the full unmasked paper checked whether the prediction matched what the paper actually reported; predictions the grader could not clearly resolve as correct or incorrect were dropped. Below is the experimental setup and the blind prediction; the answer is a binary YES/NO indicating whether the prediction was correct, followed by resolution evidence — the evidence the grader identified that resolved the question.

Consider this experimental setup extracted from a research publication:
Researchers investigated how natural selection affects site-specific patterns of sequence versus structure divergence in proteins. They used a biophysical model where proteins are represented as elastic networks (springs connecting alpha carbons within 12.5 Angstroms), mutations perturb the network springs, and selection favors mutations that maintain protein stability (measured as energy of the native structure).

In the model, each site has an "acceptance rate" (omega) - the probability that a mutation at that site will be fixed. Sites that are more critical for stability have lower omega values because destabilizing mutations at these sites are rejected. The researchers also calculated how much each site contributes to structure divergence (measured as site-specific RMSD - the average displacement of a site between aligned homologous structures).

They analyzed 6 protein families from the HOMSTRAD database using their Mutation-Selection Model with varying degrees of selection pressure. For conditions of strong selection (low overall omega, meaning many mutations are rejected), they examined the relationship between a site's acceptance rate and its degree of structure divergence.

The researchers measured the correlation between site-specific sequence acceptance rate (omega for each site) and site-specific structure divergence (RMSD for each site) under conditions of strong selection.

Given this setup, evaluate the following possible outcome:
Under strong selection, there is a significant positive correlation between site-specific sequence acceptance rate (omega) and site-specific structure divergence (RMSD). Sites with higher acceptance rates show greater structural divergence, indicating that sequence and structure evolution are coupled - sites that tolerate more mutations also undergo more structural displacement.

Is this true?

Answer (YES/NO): YES